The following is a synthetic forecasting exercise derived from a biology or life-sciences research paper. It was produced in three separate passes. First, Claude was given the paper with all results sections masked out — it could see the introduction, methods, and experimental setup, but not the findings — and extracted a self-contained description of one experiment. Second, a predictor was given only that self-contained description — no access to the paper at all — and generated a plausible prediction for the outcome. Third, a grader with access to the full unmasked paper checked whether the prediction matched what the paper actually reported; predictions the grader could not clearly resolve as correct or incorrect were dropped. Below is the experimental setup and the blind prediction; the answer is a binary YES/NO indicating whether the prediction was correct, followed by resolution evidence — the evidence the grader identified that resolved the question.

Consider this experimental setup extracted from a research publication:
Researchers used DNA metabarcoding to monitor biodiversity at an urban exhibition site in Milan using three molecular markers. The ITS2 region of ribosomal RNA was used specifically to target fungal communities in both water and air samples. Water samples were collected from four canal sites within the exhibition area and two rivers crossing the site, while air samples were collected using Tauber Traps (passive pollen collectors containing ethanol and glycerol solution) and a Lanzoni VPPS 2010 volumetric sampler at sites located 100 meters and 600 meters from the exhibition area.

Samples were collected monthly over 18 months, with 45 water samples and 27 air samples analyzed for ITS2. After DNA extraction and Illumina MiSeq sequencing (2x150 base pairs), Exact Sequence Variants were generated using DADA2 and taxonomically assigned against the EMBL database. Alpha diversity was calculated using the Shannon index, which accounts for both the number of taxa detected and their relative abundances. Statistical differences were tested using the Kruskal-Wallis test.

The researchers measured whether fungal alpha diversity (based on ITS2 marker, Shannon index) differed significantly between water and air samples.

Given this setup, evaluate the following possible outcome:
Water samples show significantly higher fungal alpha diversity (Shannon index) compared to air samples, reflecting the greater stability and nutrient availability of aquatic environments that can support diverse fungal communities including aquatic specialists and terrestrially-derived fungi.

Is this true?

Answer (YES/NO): NO